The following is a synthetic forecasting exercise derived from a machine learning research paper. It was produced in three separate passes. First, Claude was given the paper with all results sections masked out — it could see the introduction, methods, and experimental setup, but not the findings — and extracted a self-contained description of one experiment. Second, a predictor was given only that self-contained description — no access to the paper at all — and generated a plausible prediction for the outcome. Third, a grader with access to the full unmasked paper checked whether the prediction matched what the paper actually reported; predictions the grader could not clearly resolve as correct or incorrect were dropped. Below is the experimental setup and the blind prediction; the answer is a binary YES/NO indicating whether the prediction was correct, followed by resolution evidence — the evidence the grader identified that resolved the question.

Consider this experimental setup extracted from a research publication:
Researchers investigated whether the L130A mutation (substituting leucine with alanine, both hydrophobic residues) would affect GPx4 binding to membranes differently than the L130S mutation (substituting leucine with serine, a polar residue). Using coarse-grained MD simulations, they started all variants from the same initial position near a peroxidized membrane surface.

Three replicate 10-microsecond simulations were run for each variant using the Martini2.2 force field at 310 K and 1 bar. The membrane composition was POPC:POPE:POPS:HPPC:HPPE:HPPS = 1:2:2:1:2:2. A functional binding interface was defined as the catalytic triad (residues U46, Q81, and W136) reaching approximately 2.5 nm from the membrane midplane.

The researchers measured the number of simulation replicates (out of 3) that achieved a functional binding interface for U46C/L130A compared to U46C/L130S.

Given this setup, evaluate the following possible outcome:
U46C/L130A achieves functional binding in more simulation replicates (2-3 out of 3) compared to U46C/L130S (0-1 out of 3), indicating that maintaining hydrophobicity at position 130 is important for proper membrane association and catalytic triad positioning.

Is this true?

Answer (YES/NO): NO